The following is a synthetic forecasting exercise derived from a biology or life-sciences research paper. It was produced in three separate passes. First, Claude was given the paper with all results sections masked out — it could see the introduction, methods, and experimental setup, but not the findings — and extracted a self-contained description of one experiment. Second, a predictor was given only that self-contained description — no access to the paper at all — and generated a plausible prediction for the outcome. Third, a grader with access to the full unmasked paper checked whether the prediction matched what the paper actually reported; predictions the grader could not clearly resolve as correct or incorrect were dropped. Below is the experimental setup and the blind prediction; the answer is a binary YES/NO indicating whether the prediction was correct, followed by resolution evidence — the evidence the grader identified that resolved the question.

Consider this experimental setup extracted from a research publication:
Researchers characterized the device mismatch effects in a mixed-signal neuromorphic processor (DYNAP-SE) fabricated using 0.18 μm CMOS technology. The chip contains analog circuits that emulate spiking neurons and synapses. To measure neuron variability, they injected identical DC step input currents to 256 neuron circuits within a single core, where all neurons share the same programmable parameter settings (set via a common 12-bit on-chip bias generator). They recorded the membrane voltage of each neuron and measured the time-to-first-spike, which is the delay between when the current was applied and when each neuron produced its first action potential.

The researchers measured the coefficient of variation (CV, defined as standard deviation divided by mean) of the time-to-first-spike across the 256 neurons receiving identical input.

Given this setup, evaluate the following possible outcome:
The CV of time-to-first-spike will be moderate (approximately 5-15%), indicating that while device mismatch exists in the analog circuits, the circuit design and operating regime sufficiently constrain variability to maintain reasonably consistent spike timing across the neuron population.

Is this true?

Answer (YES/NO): YES